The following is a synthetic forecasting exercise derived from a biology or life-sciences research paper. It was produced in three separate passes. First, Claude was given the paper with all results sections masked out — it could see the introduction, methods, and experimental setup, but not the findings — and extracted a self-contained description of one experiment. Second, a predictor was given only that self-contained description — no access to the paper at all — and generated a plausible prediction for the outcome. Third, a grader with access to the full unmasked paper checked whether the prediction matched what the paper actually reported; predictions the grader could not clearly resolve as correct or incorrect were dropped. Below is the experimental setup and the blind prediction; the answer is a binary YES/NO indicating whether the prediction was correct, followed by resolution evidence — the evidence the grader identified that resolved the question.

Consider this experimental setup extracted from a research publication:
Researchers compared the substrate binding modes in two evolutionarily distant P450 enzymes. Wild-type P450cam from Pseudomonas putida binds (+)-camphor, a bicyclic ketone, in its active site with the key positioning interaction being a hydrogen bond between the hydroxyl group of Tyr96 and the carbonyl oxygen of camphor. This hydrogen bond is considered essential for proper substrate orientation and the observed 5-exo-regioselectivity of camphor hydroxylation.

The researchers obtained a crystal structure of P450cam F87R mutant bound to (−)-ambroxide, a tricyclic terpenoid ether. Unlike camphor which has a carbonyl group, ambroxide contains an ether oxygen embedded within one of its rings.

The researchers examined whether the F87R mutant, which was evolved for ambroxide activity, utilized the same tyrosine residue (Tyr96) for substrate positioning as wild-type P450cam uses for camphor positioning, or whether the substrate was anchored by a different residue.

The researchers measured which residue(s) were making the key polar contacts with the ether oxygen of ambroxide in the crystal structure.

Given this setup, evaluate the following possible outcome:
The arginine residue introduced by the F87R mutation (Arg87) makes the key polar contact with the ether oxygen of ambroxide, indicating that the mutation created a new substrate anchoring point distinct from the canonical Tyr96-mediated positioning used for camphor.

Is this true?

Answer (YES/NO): YES